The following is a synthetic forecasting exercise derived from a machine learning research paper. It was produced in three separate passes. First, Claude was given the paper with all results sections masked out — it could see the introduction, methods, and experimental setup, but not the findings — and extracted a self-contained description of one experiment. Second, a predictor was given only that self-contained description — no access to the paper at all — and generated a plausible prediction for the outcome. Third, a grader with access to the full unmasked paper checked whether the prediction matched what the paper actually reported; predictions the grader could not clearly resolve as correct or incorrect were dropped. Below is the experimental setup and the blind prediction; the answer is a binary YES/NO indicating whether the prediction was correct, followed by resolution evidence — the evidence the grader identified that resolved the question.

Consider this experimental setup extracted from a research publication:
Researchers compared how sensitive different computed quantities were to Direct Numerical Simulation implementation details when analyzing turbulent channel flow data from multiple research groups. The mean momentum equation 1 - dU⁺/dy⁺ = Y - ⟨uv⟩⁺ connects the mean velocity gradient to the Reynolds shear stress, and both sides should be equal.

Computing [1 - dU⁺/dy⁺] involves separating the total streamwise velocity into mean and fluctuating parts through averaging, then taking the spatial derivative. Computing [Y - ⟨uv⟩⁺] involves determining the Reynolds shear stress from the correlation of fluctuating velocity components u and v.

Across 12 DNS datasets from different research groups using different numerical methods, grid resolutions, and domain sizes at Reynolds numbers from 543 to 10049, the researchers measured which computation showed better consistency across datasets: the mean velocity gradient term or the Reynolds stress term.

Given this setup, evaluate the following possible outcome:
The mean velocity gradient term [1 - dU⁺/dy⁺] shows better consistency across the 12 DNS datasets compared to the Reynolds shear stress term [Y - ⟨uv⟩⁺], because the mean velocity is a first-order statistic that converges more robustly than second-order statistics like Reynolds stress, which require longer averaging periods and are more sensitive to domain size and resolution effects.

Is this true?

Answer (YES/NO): YES